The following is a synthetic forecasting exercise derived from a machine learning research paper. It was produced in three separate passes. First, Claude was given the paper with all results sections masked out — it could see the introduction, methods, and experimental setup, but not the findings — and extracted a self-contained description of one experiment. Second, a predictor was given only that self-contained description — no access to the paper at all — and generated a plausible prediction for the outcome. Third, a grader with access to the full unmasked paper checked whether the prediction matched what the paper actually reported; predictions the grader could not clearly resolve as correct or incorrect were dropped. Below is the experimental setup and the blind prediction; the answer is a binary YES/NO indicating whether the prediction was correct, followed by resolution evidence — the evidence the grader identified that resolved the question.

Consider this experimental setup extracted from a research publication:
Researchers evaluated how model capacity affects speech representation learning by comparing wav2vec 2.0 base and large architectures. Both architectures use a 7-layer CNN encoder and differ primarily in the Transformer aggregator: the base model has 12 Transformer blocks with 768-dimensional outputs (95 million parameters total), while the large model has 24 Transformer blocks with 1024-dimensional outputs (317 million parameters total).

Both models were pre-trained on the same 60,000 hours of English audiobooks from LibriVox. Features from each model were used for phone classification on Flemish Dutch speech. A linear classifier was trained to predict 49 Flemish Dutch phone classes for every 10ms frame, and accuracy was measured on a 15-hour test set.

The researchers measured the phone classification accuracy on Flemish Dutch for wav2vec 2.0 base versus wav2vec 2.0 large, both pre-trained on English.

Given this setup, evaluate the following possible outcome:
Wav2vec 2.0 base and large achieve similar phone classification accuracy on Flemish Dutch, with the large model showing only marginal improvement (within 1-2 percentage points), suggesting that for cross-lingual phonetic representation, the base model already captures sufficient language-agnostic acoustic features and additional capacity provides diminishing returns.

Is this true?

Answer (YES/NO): NO